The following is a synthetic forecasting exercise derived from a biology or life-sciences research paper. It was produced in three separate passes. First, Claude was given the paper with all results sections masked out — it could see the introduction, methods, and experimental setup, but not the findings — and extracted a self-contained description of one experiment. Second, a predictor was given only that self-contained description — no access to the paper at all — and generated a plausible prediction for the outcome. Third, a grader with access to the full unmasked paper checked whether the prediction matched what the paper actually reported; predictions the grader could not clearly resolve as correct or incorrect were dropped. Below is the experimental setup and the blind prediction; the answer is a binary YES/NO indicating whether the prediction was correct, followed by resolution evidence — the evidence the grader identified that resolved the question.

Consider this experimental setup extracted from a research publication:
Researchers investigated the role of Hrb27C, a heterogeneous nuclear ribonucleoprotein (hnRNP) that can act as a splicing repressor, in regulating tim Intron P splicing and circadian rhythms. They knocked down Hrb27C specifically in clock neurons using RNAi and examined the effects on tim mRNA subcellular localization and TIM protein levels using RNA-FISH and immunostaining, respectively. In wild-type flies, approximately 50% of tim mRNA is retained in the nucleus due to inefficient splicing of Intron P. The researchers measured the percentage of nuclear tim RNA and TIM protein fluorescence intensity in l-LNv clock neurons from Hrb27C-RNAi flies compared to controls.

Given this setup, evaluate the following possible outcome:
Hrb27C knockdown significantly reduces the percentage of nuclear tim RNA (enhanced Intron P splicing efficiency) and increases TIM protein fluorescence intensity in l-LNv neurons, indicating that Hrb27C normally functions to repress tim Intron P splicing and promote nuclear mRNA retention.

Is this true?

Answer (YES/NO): YES